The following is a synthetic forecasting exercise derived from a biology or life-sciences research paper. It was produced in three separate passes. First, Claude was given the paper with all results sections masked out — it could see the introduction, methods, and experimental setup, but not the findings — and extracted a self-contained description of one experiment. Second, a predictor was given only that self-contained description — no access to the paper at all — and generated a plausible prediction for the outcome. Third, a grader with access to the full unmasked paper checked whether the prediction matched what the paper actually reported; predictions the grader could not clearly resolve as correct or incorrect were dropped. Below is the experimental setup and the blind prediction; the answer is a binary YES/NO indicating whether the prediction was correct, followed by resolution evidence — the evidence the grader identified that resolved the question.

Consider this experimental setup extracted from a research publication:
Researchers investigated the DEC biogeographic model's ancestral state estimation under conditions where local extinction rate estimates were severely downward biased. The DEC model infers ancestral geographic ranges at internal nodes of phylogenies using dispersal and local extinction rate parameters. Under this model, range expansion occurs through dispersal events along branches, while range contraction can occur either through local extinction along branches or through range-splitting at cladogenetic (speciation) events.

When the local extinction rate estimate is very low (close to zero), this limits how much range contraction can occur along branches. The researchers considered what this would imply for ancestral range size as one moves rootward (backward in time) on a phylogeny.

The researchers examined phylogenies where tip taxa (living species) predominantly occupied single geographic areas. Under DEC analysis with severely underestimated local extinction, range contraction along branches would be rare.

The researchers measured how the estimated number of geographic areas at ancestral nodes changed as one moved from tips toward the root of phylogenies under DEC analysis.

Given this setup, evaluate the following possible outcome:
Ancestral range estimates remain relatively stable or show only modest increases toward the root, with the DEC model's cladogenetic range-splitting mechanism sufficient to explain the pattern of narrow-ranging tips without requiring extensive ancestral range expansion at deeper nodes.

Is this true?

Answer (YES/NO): NO